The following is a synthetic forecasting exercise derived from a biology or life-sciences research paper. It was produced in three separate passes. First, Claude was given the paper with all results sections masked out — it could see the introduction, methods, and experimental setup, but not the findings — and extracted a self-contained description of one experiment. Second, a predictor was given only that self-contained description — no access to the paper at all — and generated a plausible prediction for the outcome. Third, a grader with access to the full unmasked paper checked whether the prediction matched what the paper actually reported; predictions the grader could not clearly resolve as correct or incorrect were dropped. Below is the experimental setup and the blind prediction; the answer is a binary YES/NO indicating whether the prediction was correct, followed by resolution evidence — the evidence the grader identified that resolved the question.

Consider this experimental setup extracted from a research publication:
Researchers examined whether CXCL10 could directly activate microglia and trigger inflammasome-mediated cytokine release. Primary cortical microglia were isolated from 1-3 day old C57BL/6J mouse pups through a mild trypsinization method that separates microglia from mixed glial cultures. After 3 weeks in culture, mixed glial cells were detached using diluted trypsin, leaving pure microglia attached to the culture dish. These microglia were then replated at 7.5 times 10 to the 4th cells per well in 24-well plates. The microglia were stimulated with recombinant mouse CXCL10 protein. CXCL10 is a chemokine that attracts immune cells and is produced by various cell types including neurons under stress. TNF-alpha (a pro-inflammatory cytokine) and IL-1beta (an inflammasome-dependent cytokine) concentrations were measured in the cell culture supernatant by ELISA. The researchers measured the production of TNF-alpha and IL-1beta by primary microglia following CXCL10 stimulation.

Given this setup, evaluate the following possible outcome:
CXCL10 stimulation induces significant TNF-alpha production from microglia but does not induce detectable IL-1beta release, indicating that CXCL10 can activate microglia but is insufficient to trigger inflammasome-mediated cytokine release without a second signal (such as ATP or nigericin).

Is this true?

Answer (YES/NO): NO